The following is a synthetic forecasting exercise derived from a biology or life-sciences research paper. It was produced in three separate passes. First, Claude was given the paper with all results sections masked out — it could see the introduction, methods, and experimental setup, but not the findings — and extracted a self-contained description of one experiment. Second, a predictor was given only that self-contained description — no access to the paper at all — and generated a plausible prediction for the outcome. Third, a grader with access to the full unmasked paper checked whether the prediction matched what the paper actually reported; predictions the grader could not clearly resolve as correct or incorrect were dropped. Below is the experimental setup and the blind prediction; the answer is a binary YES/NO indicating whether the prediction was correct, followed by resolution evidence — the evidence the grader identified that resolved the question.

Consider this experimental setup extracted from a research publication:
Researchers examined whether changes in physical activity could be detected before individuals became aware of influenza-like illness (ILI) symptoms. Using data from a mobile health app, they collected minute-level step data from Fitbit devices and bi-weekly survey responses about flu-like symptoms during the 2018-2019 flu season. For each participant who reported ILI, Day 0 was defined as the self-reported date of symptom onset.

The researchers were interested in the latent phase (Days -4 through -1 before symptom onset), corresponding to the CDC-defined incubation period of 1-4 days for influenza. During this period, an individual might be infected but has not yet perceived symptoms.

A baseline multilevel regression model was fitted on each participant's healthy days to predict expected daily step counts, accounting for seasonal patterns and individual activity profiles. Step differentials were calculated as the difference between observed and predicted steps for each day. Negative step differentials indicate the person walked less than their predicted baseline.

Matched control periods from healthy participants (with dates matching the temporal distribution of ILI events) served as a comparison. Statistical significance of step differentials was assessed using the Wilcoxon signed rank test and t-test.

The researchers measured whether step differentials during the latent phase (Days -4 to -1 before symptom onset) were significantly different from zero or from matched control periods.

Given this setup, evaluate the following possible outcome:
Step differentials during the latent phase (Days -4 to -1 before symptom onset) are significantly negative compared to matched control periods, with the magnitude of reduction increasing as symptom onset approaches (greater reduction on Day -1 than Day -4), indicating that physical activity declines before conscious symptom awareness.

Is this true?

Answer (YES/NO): NO